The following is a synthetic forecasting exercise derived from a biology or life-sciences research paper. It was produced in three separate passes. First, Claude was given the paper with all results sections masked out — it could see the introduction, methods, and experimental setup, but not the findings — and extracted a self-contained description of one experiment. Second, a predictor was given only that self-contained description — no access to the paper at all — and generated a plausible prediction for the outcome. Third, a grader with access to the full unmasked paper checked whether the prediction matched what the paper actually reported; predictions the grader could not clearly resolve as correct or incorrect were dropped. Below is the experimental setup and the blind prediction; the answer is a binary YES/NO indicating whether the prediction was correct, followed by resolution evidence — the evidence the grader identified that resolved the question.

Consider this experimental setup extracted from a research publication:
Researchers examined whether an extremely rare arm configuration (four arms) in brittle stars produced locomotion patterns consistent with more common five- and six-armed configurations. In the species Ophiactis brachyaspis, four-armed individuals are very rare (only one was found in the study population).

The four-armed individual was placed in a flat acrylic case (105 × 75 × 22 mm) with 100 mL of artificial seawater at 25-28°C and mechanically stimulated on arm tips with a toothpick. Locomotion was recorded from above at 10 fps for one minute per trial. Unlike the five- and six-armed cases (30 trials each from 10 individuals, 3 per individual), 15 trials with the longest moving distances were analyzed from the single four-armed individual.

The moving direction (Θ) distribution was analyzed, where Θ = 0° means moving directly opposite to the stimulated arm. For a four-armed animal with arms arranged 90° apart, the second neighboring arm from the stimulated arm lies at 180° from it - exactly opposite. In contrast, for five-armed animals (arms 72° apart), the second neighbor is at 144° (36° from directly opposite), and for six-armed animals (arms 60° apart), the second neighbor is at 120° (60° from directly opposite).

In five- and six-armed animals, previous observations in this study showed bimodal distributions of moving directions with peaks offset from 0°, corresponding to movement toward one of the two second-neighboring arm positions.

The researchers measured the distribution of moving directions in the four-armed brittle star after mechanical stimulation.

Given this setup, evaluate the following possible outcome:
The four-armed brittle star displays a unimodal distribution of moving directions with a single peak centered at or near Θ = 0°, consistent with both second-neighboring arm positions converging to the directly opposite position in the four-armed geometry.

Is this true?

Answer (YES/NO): NO